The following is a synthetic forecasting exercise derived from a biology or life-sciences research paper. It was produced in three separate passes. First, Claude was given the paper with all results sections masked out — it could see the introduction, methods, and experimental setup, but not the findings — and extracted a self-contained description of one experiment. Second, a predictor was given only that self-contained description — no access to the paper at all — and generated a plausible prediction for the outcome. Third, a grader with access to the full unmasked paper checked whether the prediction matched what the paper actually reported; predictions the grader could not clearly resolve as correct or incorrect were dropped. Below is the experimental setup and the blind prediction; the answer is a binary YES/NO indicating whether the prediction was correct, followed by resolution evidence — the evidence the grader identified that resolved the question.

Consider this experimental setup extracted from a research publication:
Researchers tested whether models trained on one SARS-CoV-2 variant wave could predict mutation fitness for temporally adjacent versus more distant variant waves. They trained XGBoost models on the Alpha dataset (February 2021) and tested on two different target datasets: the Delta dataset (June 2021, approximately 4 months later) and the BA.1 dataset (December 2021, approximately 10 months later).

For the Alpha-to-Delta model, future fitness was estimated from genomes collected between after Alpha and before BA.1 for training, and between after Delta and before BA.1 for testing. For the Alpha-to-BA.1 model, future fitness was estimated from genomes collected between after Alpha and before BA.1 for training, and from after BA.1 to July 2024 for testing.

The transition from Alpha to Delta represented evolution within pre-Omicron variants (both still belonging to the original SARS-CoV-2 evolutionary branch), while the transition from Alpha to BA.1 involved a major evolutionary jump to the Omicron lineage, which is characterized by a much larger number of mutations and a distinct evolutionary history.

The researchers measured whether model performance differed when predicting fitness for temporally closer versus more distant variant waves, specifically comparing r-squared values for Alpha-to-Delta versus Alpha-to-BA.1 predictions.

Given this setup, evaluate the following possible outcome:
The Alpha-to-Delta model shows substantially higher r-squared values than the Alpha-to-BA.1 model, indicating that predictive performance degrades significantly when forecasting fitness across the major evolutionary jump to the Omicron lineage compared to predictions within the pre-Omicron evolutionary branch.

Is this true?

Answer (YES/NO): NO